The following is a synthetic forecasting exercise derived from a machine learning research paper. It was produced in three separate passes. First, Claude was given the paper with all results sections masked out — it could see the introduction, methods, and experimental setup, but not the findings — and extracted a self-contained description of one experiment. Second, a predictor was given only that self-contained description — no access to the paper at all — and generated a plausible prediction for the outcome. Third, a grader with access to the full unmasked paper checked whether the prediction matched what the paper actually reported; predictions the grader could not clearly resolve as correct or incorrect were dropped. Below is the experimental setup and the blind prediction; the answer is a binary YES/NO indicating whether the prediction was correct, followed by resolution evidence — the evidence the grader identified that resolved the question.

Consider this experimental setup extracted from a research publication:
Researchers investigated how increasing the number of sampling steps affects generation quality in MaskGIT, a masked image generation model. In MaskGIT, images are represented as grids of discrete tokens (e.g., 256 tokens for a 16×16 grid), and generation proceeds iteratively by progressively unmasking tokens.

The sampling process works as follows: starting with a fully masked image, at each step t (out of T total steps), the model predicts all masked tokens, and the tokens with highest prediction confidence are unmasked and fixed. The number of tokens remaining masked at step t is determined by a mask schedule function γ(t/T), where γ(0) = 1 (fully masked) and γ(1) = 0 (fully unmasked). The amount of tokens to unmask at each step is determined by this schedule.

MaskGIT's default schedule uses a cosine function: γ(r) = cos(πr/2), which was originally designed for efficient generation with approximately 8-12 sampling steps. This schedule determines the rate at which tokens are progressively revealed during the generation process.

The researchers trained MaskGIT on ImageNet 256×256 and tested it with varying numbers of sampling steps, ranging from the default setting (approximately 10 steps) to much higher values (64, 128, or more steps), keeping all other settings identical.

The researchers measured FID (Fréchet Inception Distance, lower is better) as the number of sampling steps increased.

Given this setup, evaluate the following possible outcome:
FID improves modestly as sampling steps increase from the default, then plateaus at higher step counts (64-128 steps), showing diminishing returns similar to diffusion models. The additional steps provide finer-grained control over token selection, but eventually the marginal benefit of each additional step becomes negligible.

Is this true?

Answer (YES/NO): NO